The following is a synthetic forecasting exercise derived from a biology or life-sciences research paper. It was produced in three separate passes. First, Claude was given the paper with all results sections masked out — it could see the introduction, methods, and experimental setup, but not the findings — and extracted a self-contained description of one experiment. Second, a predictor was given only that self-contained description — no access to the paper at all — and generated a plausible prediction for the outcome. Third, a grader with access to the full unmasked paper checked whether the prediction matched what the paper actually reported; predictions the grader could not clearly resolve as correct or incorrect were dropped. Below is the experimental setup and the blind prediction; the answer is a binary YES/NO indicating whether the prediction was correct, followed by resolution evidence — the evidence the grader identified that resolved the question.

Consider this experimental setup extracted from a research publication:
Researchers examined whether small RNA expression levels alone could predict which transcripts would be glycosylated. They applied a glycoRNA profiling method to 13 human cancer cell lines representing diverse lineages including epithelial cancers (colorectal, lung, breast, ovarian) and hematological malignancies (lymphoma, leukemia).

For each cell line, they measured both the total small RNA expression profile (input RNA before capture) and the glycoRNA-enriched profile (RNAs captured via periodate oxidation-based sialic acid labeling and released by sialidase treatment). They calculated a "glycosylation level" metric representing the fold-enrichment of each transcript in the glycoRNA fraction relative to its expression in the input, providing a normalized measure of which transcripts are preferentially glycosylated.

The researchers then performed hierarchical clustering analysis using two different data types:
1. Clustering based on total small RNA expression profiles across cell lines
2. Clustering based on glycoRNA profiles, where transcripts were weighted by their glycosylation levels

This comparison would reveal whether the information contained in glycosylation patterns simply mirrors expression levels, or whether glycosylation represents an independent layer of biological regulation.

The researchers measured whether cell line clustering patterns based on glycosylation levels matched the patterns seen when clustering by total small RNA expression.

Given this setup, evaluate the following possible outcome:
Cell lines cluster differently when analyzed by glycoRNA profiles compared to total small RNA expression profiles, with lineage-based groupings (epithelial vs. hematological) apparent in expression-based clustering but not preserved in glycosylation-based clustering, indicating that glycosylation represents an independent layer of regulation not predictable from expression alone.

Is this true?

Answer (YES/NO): NO